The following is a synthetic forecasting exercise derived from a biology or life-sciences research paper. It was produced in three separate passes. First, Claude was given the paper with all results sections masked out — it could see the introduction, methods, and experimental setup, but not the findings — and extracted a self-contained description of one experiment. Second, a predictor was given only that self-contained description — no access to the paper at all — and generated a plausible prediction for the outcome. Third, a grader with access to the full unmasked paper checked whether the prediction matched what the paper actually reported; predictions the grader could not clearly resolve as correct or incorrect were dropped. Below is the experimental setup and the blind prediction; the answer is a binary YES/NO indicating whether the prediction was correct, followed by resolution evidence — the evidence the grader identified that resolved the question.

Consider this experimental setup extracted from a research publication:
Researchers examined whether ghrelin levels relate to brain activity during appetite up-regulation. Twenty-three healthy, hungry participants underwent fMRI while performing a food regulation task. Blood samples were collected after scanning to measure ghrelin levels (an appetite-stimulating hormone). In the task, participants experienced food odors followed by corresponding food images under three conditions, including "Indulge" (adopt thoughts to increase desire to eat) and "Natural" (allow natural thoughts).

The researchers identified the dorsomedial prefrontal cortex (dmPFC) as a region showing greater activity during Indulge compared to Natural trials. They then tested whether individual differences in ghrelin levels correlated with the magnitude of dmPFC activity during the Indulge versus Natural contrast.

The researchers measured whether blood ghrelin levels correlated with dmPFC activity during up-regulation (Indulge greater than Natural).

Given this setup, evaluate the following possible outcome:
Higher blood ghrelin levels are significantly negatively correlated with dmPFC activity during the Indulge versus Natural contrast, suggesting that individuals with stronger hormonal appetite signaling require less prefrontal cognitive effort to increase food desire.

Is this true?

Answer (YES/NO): NO